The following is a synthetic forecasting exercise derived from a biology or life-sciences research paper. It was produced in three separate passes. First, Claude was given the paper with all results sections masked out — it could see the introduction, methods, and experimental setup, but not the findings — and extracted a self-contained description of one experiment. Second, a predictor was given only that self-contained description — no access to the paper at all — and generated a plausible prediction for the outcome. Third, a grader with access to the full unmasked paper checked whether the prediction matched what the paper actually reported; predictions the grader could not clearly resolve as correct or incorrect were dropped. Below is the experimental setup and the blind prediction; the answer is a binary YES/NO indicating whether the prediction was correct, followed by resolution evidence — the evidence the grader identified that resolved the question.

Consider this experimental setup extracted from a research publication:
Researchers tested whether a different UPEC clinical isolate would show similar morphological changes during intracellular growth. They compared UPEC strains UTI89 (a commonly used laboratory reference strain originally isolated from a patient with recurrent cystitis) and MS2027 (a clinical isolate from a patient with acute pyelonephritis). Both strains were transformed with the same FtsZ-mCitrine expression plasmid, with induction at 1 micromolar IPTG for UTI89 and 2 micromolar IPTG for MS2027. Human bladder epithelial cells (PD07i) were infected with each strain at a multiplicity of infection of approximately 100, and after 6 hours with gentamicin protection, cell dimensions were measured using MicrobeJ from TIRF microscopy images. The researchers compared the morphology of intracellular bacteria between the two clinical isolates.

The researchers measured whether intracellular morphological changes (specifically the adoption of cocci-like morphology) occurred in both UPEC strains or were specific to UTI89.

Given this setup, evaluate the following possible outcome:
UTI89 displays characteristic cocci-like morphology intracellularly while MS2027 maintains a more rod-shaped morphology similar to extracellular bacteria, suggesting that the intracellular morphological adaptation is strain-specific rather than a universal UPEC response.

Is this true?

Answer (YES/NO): NO